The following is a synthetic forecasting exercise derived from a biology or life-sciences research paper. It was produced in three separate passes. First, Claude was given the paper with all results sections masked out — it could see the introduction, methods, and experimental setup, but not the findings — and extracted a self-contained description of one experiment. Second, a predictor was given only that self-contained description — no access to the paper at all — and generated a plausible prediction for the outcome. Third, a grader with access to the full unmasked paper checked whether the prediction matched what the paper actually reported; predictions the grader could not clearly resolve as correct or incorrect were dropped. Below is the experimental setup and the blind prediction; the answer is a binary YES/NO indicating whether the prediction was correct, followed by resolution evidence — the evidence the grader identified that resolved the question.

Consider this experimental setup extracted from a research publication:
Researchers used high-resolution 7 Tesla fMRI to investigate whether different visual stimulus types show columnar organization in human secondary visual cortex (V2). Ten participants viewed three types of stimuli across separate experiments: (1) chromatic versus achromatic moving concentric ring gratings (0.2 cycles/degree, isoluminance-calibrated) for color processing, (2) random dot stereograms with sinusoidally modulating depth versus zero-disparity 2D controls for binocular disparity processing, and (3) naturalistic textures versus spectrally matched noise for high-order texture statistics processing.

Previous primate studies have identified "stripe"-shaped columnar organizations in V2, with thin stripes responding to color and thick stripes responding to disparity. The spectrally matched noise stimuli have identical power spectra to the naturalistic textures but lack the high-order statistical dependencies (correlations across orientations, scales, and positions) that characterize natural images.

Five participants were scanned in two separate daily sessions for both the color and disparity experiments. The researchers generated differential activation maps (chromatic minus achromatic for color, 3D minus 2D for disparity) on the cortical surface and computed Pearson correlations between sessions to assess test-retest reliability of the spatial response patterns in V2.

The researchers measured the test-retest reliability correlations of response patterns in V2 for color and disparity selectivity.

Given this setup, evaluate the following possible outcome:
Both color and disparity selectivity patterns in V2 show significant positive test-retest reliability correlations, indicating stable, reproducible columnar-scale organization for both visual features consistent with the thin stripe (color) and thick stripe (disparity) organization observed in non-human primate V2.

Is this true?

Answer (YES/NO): YES